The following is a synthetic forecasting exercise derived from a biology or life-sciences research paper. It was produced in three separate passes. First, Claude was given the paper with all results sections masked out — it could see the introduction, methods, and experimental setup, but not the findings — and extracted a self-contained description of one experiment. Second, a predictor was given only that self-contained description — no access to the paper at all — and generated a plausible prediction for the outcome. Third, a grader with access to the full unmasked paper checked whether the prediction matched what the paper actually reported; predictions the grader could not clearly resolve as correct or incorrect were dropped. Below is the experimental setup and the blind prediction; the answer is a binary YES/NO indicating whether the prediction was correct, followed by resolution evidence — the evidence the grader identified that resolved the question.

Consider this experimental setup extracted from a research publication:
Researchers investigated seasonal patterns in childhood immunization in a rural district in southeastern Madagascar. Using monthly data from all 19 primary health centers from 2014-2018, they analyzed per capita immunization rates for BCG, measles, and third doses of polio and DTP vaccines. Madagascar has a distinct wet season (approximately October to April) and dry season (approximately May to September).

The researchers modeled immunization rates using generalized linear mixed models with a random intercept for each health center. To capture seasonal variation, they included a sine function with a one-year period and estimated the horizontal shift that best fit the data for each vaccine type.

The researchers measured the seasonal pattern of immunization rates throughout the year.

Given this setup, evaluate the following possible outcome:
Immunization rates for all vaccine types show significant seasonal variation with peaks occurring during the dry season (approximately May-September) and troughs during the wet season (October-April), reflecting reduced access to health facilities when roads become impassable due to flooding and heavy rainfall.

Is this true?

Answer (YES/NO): YES